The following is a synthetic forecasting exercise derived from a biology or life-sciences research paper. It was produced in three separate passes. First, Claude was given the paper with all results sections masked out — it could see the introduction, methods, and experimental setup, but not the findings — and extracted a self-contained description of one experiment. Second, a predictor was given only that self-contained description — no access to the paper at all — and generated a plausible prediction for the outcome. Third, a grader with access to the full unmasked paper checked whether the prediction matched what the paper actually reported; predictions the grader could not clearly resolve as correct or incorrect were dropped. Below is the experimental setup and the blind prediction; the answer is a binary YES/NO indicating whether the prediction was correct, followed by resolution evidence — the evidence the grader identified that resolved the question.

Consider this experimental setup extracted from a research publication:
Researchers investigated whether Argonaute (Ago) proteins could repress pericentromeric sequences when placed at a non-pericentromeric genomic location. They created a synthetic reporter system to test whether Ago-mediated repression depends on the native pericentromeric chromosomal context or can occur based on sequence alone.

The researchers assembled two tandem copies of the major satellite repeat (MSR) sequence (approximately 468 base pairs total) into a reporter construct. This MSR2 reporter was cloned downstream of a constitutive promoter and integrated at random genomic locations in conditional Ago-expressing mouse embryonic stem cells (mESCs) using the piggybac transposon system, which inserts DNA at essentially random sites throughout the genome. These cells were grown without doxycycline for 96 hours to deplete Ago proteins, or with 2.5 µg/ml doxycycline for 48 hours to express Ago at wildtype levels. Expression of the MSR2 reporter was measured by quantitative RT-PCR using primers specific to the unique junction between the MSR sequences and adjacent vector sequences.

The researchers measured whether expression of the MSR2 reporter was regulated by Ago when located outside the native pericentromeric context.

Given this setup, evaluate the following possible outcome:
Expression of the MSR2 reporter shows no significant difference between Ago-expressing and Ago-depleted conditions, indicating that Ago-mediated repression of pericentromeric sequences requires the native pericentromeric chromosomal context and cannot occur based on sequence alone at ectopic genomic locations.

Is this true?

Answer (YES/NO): NO